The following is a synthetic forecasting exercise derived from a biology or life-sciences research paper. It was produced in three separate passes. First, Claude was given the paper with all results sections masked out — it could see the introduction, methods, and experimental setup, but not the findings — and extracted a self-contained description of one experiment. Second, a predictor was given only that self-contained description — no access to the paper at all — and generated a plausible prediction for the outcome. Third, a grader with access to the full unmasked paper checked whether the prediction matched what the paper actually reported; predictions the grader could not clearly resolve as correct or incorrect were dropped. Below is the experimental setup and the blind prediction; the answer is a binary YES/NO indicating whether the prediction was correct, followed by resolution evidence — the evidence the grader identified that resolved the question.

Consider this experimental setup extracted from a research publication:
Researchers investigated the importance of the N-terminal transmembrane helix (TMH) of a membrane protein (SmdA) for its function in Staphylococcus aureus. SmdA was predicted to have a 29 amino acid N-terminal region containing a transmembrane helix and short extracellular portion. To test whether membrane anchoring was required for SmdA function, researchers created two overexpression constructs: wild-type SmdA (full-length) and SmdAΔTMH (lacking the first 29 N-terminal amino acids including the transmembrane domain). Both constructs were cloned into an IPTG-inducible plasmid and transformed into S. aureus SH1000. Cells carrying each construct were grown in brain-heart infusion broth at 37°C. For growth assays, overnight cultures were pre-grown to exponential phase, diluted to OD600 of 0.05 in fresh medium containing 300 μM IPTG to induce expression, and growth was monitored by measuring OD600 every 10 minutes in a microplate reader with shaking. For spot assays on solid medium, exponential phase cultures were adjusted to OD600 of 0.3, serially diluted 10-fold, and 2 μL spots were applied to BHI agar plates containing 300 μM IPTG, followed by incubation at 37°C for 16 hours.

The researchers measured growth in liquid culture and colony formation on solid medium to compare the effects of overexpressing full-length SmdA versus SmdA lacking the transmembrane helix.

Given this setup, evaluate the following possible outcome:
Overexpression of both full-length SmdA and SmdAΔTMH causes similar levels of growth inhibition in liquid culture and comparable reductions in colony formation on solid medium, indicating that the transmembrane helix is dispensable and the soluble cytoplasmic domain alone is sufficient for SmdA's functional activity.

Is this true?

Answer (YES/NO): NO